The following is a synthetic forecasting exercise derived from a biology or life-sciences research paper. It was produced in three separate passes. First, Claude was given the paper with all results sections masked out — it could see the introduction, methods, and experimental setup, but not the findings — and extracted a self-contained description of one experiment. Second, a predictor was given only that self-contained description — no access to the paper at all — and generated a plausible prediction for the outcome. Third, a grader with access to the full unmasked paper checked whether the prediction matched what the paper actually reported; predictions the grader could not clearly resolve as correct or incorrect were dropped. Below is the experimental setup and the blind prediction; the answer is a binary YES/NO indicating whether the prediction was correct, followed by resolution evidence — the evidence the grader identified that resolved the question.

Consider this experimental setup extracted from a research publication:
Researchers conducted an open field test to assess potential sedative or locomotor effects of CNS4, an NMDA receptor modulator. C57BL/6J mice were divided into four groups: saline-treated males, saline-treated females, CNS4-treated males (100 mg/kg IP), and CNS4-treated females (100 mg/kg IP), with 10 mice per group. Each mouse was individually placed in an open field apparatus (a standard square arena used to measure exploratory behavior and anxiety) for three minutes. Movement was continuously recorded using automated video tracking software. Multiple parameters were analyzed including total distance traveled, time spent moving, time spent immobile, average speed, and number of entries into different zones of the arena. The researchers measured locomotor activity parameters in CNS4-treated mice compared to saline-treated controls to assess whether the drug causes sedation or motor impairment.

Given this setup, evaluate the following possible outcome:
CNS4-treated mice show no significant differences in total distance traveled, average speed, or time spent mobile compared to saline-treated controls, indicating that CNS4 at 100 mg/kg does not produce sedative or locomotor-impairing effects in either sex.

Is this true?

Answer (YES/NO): NO